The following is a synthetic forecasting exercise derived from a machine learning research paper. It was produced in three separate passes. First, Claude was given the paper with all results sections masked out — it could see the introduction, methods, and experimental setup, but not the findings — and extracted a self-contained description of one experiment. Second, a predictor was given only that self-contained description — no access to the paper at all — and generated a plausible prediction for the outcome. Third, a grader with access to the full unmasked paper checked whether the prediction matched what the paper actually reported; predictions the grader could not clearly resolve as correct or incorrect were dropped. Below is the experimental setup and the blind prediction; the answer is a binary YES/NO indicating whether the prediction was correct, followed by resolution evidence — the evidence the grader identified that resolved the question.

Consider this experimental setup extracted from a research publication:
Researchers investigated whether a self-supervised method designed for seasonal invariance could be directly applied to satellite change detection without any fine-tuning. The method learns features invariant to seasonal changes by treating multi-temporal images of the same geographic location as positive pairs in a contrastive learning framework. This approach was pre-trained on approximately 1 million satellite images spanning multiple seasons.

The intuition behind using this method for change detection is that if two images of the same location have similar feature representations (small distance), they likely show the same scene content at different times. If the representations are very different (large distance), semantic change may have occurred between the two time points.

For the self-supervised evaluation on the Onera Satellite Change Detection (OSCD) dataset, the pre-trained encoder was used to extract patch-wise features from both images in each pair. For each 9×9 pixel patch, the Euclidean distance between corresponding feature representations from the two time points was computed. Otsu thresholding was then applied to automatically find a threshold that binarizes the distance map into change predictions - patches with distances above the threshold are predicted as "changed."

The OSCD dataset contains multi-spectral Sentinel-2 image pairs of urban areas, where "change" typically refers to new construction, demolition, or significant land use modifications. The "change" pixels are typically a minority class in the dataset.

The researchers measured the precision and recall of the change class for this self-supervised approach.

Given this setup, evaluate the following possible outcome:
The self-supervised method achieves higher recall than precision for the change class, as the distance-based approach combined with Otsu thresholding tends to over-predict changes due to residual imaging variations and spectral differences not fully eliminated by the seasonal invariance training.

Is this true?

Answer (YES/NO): NO